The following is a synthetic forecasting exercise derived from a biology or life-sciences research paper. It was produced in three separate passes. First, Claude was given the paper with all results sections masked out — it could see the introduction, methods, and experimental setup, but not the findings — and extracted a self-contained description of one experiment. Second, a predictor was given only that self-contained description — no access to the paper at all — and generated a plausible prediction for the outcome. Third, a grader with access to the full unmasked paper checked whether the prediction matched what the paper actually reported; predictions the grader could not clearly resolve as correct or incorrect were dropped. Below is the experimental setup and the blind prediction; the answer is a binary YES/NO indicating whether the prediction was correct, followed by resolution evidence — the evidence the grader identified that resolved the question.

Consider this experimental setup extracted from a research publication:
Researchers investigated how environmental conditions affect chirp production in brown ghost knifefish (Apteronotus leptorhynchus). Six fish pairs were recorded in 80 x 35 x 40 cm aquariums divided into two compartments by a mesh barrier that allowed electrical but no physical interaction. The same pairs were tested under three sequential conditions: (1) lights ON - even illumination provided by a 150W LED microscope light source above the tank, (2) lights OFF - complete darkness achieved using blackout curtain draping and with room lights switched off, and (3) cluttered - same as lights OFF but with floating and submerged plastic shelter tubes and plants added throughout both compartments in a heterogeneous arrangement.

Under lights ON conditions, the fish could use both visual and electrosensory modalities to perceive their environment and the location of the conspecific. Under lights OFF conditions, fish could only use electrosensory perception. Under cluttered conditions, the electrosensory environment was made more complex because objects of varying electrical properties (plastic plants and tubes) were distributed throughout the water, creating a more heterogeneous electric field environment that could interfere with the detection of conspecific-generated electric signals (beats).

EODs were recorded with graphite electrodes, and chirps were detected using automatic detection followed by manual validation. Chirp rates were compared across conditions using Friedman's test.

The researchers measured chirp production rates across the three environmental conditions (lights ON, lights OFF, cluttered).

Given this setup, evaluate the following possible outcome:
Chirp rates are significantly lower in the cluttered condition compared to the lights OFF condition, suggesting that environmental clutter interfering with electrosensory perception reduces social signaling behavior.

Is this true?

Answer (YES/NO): NO